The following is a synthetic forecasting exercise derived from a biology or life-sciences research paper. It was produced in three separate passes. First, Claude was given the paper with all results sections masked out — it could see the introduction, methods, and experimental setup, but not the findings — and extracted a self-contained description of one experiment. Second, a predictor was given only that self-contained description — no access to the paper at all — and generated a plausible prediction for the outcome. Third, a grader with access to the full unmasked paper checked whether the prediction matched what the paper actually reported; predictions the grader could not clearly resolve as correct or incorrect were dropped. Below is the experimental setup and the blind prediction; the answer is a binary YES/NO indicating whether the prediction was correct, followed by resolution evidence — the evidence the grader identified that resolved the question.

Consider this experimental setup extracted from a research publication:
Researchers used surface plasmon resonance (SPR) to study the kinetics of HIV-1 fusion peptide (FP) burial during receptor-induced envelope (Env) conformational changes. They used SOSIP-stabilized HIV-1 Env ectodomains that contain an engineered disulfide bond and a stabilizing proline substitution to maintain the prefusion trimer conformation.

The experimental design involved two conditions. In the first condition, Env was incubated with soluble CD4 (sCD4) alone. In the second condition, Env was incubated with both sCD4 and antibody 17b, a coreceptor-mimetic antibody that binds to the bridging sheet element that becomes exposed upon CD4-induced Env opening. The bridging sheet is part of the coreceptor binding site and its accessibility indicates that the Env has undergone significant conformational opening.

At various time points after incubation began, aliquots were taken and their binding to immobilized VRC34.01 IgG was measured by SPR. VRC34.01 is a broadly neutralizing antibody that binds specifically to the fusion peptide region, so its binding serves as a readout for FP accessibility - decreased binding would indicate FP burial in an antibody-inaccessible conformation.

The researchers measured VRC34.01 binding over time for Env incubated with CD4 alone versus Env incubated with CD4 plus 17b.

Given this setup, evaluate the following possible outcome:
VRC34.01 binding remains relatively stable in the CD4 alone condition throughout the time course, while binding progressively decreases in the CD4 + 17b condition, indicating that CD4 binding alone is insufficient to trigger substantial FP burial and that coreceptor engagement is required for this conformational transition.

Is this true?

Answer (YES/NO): NO